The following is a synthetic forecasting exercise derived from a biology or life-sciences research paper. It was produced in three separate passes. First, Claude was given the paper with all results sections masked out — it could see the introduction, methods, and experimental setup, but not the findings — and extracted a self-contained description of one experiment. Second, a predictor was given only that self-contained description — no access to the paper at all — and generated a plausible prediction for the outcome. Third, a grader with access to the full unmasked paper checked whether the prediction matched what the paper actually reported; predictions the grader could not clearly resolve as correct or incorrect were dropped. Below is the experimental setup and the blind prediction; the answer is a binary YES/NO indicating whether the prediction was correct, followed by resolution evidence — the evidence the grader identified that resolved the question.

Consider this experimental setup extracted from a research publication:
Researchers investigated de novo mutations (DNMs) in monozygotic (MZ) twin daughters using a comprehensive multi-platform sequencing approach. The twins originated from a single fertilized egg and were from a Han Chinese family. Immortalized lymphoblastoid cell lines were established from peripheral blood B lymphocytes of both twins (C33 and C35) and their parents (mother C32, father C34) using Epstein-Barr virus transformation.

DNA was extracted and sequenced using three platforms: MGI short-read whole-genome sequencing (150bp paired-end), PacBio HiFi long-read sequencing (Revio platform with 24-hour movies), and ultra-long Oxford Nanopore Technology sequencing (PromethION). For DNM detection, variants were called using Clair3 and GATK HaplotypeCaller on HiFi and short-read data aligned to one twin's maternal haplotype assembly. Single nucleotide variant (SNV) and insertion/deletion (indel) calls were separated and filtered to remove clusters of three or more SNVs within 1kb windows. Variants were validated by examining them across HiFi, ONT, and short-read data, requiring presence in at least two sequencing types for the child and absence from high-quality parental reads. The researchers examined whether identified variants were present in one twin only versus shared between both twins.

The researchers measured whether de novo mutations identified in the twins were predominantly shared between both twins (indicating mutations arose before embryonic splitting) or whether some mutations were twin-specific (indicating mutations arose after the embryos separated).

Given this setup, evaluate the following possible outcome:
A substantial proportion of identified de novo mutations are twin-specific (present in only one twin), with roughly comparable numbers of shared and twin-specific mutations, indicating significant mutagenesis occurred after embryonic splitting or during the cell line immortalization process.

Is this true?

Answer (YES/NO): NO